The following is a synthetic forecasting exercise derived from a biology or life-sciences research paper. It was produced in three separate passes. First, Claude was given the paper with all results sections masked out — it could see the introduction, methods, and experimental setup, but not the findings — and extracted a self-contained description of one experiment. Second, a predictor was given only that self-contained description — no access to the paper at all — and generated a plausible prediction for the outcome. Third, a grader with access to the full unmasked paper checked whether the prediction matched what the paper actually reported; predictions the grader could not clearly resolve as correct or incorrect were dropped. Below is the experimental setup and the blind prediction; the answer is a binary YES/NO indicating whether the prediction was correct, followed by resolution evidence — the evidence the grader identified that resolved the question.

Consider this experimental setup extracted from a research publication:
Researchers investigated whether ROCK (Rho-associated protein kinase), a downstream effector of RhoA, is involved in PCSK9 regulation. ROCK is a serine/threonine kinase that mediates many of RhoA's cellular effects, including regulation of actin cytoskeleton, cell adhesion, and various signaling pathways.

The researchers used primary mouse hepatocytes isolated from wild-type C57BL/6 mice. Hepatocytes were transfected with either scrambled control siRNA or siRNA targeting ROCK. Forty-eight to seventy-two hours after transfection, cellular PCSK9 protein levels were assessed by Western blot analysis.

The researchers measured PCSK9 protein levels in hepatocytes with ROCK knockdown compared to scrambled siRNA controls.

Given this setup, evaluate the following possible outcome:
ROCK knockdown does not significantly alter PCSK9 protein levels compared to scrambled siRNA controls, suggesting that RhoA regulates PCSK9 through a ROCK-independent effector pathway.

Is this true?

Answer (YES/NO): NO